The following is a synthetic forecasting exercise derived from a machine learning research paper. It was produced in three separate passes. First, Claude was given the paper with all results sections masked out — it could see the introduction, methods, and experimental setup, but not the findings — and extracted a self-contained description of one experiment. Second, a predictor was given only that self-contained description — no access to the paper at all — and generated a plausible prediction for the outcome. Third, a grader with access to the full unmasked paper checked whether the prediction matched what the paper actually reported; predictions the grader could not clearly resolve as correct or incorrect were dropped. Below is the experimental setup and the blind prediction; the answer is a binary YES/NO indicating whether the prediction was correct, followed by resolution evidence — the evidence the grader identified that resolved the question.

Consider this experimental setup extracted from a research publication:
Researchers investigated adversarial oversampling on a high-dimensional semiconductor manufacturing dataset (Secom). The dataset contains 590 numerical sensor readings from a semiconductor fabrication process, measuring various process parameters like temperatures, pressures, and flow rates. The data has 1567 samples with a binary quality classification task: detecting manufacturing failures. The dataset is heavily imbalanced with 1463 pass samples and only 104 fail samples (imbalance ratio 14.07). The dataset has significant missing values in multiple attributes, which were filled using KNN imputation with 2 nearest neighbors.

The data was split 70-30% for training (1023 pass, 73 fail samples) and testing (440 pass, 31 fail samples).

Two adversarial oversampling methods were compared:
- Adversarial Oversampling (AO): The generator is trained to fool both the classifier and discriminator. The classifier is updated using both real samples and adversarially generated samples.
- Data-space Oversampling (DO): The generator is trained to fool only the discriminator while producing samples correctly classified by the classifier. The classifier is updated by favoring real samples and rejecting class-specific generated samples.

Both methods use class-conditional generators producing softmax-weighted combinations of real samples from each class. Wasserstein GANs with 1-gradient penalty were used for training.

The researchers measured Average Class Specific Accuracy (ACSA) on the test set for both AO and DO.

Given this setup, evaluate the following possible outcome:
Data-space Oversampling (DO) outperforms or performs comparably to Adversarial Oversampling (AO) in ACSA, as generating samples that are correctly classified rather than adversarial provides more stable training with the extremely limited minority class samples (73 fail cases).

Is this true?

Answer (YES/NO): YES